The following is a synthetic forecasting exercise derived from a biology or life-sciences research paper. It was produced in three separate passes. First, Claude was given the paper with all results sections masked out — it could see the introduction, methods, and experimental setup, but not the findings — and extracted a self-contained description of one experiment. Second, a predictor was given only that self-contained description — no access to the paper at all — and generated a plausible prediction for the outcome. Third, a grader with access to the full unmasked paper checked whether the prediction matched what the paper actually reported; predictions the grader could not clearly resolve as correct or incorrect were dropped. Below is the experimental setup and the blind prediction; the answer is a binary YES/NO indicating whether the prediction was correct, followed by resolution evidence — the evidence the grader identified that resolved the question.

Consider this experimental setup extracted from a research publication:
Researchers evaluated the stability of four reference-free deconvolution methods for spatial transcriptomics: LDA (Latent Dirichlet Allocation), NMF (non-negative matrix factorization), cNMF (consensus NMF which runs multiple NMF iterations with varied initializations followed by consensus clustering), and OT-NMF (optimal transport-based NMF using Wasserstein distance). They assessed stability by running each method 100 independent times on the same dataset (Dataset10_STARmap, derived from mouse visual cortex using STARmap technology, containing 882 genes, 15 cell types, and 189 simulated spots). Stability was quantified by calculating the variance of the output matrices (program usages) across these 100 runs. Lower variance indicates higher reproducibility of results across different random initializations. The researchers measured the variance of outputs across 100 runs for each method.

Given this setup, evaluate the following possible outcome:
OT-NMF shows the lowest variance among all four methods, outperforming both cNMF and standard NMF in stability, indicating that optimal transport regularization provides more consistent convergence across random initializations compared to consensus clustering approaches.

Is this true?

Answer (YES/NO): NO